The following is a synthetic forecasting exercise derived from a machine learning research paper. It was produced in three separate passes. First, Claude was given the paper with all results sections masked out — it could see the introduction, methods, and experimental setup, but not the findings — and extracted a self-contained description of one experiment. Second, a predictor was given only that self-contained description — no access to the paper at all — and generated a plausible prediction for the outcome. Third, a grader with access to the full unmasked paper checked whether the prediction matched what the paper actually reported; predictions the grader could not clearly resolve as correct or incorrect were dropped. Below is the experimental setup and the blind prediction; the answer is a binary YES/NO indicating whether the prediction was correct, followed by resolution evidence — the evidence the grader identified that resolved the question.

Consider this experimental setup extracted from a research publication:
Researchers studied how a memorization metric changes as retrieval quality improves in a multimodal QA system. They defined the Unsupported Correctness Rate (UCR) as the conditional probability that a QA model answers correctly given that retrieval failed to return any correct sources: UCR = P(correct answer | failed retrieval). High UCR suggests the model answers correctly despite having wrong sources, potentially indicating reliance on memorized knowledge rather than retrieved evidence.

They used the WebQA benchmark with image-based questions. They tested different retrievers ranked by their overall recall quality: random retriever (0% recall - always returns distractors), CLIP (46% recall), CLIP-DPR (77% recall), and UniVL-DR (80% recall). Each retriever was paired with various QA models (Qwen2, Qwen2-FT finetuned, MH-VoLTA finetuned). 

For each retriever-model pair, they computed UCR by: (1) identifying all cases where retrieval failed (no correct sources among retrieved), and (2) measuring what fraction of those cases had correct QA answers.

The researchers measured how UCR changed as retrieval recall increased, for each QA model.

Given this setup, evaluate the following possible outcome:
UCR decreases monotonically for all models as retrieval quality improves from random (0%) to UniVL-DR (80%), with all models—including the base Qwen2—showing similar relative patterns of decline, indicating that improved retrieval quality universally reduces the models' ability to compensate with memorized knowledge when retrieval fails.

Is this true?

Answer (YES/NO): NO